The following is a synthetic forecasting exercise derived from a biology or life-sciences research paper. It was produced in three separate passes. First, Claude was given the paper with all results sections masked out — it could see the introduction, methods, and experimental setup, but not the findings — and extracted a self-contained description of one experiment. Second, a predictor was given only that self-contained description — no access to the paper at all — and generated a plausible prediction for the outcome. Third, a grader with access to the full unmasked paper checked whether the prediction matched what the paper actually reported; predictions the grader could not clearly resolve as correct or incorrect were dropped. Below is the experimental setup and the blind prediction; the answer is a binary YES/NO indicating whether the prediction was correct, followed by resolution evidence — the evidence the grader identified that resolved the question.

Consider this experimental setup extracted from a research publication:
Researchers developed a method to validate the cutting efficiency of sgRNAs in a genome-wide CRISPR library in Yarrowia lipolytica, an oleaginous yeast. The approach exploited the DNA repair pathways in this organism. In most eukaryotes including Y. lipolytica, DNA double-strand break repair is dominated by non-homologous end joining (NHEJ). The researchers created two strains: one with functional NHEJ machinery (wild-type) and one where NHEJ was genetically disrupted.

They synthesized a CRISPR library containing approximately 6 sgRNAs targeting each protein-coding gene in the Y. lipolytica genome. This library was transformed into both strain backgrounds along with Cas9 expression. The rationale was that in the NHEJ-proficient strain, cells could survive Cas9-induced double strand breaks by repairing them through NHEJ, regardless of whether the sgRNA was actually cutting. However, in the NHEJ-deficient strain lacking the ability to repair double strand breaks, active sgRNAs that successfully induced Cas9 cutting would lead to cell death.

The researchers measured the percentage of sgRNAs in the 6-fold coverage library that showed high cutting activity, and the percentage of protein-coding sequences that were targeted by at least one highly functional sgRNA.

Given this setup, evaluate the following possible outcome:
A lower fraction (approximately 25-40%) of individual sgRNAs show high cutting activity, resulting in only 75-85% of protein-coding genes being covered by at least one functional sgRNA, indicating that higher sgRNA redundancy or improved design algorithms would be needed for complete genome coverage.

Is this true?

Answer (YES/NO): NO